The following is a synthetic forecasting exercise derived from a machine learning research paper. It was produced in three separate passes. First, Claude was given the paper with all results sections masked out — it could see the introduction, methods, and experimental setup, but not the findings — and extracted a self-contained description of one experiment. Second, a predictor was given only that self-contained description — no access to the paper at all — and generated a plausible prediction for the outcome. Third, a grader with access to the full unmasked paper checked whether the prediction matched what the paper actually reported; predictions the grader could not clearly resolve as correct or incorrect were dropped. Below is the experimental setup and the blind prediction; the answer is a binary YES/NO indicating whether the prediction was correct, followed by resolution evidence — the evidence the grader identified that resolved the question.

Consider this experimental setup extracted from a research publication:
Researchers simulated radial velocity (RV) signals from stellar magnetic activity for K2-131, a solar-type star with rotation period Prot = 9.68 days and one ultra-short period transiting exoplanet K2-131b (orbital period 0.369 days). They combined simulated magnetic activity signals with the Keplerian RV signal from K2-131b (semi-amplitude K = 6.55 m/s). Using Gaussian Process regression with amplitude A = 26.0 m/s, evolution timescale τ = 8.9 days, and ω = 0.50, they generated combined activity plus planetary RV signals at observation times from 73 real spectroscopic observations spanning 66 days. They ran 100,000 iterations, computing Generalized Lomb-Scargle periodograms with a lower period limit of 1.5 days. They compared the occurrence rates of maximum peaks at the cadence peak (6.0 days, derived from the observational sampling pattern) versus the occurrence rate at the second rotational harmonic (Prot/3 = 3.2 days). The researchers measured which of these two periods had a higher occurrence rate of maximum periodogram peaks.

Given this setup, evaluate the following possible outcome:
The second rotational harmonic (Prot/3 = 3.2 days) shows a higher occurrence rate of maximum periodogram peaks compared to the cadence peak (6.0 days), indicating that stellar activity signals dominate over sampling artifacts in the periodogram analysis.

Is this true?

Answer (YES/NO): NO